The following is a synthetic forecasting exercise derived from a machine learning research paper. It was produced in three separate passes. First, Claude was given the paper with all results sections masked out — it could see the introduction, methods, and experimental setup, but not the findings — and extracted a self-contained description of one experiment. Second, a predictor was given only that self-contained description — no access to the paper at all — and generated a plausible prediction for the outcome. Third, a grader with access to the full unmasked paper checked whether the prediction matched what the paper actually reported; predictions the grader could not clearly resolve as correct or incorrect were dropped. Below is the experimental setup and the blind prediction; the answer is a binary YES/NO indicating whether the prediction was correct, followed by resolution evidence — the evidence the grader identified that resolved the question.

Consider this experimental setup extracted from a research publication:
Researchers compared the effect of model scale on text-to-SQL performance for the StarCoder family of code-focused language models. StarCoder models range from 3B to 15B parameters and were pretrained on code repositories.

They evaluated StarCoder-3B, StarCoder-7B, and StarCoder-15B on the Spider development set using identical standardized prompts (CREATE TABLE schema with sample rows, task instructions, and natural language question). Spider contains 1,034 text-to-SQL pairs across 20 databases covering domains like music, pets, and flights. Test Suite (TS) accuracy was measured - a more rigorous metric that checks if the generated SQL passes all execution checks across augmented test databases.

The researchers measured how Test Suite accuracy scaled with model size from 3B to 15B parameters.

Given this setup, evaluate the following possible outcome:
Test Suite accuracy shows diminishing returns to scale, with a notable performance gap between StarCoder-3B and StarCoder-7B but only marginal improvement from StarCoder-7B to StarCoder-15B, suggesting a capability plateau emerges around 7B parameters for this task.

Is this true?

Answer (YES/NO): YES